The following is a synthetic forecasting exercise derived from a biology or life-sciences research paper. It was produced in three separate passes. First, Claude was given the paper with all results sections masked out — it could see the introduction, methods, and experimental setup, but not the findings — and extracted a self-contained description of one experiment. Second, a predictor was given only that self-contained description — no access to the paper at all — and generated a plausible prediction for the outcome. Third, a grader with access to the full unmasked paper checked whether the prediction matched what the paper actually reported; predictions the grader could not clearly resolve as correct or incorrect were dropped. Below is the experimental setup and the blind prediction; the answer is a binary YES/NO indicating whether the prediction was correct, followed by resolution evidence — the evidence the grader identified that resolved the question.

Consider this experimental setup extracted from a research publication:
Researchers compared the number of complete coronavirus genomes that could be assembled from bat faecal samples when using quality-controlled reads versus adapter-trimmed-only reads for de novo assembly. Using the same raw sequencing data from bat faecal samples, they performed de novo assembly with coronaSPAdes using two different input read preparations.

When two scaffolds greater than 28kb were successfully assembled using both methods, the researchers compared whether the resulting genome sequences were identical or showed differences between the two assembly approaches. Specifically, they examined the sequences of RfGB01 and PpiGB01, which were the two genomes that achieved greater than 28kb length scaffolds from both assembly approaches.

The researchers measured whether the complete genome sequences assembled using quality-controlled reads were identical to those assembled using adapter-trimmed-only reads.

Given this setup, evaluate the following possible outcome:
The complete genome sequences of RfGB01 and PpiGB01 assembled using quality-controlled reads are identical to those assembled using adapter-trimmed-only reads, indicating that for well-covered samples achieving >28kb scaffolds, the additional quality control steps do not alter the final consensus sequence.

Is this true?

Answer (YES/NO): YES